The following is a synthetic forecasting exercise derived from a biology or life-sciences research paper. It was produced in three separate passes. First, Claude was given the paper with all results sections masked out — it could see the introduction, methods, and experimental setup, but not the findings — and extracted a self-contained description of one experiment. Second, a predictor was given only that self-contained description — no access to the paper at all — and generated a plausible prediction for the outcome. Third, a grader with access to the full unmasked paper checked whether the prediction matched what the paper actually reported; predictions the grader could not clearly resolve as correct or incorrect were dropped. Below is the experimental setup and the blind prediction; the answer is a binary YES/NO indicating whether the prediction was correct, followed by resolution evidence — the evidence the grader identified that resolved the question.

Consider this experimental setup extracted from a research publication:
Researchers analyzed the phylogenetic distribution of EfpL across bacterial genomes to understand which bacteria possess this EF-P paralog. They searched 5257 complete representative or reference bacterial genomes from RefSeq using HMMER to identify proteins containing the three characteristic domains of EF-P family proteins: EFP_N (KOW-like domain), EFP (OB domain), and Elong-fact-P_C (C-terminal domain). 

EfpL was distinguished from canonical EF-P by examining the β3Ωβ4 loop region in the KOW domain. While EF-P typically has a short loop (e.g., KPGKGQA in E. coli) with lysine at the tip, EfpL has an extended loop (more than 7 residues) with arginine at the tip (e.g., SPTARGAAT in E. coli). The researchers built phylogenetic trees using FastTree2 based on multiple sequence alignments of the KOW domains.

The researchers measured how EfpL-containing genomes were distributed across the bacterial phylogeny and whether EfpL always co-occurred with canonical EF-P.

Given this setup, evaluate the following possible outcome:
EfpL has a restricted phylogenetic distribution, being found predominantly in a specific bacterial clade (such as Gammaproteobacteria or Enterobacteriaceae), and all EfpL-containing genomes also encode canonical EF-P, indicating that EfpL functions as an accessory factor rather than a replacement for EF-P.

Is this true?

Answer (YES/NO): YES